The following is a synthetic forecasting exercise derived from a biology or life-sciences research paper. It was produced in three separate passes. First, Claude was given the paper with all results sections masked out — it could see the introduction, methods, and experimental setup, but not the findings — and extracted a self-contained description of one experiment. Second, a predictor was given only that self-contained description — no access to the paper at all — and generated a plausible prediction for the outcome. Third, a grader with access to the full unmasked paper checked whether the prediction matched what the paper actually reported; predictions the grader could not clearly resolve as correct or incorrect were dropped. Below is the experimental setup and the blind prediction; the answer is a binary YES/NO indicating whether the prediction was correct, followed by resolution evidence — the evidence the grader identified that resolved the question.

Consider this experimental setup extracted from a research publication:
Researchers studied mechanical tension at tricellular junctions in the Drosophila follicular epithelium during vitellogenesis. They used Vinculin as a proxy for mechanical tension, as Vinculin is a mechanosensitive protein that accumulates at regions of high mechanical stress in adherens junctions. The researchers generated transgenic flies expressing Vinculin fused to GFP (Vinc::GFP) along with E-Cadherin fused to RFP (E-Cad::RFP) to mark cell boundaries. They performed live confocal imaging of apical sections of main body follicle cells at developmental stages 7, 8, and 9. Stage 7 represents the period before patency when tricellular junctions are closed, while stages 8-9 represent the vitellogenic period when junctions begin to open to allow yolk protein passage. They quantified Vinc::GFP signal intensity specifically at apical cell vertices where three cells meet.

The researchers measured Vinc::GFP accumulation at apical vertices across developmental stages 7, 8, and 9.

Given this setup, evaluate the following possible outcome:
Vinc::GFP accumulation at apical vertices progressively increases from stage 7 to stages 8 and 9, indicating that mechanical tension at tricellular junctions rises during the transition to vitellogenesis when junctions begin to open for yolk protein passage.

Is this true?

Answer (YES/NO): NO